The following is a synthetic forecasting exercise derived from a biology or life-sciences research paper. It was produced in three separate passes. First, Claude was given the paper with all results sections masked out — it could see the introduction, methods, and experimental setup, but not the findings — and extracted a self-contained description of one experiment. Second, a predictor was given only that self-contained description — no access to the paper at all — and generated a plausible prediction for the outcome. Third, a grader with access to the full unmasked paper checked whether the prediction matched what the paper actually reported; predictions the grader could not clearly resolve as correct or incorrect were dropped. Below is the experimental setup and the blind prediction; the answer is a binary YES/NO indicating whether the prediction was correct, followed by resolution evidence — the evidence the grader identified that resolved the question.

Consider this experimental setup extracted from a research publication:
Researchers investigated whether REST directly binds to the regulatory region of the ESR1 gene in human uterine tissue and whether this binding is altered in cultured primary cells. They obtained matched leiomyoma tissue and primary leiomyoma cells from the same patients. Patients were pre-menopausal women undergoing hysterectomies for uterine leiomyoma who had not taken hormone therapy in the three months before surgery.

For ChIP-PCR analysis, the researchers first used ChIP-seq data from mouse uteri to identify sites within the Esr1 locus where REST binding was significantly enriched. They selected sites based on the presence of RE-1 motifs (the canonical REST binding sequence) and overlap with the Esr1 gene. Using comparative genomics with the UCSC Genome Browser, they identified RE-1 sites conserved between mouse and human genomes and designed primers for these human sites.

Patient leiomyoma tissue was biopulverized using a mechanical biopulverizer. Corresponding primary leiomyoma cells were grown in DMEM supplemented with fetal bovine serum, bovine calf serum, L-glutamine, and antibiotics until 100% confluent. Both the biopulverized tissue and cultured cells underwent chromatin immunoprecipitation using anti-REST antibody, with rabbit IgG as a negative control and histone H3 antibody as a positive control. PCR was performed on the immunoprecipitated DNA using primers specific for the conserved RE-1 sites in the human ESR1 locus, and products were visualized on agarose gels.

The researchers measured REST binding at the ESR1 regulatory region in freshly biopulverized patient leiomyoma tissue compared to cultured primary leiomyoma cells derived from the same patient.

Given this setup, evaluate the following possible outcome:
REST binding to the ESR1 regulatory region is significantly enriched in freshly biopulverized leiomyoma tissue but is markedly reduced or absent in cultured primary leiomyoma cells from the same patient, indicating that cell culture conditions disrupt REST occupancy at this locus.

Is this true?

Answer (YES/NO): NO